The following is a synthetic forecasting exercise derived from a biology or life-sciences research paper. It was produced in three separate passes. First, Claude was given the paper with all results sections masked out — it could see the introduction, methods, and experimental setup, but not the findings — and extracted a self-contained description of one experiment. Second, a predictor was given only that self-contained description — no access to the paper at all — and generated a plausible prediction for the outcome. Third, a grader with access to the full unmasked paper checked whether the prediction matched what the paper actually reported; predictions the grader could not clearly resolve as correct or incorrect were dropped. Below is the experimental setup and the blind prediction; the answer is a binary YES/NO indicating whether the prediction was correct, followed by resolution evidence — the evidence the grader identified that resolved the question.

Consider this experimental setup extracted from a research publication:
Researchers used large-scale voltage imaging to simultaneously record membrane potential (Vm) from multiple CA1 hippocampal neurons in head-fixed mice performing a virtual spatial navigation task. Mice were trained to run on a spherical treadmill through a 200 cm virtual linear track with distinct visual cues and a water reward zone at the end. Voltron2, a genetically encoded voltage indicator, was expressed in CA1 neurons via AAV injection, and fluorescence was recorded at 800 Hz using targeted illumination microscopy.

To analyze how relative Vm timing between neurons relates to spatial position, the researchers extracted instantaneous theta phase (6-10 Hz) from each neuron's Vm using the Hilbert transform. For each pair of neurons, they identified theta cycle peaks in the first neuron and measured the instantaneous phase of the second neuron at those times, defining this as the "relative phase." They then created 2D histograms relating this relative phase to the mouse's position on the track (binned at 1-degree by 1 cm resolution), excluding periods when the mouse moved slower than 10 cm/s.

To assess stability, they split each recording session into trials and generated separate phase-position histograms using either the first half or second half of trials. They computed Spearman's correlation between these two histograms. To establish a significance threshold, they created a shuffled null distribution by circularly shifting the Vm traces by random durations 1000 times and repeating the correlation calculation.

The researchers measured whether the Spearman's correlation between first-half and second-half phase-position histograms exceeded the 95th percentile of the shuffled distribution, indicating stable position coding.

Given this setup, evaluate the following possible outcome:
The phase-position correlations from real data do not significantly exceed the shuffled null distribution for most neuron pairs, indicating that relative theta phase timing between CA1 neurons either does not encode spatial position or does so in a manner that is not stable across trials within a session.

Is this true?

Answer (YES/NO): NO